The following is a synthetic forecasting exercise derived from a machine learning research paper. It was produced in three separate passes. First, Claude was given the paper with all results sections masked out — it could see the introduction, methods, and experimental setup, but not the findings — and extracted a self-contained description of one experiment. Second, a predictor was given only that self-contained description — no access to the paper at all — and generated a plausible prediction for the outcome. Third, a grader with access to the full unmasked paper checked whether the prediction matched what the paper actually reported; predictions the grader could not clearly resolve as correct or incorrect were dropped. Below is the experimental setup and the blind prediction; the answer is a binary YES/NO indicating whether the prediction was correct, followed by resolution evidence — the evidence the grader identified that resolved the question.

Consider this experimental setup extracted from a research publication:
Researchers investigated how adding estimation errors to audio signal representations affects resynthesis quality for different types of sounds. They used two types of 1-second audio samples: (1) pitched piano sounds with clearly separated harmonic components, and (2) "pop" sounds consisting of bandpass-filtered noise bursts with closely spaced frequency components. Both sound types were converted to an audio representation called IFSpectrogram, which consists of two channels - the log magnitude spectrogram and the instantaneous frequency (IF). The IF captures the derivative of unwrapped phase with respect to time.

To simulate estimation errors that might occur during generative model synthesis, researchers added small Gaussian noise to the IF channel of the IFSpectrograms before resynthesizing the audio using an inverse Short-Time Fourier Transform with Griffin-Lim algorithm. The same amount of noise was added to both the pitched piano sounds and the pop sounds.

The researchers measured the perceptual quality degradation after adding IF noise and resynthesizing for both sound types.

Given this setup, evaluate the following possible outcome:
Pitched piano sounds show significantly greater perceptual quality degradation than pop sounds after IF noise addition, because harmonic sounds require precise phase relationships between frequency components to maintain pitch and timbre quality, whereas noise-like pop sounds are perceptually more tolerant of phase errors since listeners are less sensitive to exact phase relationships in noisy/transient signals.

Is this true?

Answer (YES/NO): NO